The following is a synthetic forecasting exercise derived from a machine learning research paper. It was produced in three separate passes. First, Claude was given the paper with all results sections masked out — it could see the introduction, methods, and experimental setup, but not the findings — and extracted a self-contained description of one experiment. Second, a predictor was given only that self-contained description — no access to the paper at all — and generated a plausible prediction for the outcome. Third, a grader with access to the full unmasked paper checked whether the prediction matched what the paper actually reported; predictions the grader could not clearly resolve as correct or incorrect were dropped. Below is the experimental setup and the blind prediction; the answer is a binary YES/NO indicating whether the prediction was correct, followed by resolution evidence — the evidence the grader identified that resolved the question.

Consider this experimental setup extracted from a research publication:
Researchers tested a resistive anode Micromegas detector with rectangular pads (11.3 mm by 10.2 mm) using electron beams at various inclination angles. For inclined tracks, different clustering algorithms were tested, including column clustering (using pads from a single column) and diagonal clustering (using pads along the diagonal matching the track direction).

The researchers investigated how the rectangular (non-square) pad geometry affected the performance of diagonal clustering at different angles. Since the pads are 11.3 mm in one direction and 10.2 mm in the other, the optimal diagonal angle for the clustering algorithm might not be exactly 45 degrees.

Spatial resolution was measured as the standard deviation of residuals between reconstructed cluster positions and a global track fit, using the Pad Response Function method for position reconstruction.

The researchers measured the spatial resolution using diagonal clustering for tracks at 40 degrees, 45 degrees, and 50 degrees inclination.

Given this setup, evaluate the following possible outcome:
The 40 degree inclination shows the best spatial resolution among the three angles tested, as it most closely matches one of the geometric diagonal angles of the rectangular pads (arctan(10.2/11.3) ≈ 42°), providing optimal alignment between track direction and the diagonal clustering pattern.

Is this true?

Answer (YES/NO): NO